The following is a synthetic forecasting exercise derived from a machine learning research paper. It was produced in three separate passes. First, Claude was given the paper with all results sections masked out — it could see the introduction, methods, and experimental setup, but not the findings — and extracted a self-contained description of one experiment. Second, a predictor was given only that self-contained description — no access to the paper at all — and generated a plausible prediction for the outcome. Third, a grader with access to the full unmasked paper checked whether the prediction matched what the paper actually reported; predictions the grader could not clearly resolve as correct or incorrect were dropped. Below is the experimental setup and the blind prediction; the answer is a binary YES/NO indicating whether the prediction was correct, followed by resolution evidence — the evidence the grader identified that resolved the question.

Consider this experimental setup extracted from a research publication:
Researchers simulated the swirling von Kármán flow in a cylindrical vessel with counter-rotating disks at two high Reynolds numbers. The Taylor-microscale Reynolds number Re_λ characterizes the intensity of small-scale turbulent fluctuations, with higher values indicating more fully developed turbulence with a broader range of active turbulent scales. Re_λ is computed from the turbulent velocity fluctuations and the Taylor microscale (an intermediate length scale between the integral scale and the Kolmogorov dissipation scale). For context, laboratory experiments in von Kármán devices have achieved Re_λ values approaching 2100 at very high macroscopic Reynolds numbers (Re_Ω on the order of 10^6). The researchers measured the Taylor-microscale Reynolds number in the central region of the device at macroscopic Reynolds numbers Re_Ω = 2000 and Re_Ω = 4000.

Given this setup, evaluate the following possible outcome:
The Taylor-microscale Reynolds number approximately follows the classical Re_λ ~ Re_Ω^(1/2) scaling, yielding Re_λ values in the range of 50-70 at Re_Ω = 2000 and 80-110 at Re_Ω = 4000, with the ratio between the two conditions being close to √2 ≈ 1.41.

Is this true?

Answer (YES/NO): NO